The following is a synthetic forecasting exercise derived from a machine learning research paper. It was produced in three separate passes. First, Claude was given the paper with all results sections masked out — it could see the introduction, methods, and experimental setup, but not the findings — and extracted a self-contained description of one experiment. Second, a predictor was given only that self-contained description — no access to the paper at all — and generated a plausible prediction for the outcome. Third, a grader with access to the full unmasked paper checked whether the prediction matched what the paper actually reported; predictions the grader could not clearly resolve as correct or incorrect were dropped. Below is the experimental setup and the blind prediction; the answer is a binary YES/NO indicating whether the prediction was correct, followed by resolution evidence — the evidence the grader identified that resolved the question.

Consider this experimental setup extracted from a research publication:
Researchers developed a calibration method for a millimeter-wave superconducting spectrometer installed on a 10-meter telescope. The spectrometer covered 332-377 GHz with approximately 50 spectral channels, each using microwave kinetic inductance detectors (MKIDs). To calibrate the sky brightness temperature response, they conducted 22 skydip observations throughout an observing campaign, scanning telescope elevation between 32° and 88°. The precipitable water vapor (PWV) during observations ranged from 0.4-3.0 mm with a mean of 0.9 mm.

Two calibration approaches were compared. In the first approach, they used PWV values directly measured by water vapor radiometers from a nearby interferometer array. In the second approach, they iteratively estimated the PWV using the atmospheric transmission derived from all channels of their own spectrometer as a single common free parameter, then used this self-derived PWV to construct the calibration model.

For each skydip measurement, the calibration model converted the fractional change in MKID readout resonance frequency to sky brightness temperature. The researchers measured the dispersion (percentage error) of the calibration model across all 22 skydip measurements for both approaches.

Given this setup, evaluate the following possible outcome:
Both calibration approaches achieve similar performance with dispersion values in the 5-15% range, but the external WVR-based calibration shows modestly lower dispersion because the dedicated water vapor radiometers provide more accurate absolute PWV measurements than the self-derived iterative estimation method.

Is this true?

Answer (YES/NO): NO